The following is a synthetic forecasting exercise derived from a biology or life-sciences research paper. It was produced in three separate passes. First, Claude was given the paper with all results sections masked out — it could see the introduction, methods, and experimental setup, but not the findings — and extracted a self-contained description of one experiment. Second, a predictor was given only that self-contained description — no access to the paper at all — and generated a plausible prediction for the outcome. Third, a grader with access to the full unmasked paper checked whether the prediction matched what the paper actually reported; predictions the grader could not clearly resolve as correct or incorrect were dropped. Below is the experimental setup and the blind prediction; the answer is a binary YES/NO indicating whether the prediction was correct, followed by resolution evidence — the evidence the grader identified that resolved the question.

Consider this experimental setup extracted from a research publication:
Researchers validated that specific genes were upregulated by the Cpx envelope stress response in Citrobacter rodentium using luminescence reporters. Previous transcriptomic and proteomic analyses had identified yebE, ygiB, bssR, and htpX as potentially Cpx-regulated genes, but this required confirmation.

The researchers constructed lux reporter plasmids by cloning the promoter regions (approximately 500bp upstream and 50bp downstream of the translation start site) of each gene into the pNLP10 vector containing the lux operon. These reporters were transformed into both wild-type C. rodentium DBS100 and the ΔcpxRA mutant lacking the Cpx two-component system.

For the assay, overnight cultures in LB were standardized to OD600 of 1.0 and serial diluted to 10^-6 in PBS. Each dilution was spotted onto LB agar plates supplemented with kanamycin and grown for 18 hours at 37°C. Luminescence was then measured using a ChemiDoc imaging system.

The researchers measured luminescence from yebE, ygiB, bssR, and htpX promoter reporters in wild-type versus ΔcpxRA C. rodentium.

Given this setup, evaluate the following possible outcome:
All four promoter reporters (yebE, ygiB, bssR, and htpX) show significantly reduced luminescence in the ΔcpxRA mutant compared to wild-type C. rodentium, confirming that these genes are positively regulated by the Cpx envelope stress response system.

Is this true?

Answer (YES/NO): YES